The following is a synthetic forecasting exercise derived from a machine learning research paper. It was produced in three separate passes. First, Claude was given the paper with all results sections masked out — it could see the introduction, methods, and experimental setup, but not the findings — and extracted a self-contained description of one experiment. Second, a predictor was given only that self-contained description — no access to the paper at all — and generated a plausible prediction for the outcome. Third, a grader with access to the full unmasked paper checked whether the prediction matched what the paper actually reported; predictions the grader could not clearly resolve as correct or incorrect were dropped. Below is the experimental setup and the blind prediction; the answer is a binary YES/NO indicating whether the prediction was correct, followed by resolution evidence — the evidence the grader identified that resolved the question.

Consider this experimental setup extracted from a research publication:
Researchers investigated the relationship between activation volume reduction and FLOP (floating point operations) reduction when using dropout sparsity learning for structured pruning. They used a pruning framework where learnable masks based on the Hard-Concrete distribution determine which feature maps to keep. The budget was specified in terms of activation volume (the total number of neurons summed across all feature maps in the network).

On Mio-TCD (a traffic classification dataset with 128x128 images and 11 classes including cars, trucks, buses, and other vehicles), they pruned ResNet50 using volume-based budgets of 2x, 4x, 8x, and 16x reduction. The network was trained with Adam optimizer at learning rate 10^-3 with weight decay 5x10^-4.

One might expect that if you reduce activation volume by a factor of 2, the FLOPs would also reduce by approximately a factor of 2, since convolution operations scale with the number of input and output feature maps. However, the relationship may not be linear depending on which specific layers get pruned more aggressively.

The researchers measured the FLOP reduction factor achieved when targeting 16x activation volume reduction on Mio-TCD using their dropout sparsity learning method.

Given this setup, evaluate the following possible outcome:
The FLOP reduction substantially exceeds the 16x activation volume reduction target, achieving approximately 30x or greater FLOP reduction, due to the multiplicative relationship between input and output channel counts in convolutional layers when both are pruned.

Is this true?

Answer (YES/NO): YES